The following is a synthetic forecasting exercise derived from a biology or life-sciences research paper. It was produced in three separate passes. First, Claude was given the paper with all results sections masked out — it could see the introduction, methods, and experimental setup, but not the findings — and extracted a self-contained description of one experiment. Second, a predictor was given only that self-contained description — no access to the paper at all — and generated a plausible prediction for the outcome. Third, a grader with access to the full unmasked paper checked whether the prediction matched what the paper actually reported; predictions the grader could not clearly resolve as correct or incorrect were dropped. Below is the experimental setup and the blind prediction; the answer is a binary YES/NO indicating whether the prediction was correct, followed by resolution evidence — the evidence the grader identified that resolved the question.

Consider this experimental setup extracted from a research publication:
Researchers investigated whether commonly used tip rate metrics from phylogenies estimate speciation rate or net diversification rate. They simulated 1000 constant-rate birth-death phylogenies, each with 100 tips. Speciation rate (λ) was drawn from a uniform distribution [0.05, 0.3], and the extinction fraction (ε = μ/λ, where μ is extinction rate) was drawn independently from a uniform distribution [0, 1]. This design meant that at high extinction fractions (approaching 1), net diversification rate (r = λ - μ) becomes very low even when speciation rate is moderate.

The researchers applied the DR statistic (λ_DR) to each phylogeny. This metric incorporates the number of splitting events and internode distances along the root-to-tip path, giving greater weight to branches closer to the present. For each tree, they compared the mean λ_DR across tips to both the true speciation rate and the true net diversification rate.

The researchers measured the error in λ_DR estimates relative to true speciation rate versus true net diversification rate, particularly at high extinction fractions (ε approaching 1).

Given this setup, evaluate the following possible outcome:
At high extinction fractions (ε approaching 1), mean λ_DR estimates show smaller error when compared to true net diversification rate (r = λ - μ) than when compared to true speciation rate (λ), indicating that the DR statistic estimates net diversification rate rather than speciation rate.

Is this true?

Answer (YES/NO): NO